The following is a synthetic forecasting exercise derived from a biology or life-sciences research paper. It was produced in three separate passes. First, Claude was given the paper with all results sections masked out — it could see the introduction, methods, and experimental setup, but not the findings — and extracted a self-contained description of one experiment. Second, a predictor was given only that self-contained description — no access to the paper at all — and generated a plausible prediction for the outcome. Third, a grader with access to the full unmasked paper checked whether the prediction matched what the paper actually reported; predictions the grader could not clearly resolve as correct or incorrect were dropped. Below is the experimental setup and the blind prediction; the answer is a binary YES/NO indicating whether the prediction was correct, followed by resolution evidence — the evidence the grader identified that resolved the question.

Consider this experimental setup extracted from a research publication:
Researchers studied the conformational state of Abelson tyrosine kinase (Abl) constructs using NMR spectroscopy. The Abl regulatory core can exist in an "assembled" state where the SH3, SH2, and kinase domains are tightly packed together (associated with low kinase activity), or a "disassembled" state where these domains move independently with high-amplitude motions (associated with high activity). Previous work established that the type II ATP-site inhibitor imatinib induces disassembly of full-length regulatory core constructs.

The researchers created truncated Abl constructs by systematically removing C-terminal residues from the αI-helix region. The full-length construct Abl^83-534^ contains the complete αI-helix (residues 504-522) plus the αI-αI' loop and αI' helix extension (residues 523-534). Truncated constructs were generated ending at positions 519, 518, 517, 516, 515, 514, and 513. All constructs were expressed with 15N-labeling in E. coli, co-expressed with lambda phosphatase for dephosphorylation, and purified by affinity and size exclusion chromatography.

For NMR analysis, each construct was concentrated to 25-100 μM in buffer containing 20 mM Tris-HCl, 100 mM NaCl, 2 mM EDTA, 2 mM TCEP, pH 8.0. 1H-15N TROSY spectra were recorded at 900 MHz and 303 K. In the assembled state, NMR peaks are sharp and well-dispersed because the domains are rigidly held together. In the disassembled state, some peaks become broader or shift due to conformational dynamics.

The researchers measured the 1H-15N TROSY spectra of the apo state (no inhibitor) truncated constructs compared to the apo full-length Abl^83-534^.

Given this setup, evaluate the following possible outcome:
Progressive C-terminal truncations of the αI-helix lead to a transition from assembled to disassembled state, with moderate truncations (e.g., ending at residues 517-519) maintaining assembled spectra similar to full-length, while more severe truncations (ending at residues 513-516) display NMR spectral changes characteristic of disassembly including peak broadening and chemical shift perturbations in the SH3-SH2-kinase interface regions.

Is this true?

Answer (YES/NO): NO